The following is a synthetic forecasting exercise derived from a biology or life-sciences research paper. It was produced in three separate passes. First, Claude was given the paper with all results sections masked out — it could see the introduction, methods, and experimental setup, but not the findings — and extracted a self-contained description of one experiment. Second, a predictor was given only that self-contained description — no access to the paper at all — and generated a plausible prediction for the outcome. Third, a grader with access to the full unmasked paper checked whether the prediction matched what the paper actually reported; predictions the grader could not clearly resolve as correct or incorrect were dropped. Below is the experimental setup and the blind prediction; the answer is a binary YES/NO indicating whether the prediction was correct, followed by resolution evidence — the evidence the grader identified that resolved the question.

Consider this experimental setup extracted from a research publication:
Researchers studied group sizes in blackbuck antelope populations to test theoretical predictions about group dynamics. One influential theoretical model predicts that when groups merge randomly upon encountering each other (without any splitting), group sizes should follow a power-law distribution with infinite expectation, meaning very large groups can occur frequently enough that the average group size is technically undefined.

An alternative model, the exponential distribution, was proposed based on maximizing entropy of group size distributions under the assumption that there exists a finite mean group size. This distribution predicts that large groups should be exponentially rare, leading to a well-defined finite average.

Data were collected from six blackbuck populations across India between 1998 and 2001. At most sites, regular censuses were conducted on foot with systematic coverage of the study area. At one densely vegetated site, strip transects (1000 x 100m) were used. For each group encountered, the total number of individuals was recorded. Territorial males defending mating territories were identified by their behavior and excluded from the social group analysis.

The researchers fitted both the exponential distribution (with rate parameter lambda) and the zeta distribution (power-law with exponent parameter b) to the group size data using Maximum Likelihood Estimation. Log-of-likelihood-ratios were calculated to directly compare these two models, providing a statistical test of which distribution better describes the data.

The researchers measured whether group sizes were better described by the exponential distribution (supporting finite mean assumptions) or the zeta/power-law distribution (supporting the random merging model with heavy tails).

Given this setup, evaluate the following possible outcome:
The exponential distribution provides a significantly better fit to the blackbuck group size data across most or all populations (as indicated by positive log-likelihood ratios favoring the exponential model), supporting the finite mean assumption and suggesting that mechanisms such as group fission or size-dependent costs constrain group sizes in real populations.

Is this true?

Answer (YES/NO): NO